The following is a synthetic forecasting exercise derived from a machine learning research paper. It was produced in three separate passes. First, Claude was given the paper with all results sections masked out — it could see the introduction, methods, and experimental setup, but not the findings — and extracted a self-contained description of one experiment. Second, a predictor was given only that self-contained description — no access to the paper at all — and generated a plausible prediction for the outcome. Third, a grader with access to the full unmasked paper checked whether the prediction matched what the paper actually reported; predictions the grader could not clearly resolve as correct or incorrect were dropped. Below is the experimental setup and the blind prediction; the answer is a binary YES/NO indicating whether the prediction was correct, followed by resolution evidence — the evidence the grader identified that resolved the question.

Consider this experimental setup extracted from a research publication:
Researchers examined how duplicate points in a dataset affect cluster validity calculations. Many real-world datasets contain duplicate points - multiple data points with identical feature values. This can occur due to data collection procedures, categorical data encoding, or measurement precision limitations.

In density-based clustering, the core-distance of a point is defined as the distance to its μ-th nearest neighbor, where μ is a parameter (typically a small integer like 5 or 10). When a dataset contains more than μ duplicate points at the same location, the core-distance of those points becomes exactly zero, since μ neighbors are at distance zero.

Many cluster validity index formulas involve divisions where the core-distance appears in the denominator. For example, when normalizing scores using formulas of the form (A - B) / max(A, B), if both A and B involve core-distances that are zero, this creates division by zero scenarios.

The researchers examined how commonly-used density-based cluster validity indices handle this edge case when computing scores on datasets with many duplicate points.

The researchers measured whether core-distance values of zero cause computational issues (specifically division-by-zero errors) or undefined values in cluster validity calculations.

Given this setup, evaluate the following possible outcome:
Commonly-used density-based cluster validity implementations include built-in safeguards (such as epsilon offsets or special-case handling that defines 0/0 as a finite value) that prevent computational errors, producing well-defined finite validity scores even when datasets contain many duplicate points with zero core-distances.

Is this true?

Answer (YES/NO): NO